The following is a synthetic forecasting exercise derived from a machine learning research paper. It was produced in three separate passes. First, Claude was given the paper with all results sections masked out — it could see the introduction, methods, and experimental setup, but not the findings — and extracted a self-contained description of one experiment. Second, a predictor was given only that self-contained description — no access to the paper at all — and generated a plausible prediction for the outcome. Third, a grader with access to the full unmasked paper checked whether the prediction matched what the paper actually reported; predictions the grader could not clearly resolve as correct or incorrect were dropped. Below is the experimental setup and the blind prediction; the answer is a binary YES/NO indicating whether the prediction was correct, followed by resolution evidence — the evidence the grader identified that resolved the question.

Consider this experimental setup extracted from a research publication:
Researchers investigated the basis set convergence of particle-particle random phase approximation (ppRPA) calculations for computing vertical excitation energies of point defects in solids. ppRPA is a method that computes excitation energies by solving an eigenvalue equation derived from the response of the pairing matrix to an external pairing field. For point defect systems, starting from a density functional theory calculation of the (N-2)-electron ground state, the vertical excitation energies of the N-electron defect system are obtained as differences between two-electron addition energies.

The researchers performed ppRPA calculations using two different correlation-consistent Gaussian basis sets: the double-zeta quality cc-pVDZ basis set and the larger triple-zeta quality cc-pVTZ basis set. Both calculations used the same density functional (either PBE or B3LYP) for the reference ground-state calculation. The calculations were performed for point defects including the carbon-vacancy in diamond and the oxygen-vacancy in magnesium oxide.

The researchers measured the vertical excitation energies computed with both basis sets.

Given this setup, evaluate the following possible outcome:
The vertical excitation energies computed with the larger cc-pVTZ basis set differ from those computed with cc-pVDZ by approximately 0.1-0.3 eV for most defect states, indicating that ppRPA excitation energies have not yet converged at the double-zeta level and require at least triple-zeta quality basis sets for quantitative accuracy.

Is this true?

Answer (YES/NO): NO